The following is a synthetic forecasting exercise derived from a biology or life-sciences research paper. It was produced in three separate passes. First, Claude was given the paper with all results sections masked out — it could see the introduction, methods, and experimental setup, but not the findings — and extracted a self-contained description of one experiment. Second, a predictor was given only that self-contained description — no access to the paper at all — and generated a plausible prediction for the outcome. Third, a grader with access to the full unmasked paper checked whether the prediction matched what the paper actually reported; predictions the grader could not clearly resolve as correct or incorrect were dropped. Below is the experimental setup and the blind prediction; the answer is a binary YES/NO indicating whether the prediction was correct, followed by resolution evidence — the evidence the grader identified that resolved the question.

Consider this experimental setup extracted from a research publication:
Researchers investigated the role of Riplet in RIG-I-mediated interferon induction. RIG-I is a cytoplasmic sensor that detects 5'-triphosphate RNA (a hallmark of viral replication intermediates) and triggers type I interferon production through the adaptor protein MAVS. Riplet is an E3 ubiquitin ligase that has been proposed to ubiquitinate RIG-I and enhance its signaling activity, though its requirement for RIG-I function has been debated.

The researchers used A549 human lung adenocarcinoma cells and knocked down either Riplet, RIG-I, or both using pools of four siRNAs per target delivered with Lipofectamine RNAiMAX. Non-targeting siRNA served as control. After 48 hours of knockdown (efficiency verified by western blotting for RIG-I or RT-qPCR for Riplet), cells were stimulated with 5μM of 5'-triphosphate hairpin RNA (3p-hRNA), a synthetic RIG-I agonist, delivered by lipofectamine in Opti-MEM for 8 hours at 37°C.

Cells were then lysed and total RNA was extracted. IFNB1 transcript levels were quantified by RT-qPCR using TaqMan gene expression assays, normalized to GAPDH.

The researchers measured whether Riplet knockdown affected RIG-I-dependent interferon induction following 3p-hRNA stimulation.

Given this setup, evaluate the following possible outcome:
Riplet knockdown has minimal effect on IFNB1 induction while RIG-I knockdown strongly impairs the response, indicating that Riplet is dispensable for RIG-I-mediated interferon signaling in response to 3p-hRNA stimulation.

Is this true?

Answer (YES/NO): NO